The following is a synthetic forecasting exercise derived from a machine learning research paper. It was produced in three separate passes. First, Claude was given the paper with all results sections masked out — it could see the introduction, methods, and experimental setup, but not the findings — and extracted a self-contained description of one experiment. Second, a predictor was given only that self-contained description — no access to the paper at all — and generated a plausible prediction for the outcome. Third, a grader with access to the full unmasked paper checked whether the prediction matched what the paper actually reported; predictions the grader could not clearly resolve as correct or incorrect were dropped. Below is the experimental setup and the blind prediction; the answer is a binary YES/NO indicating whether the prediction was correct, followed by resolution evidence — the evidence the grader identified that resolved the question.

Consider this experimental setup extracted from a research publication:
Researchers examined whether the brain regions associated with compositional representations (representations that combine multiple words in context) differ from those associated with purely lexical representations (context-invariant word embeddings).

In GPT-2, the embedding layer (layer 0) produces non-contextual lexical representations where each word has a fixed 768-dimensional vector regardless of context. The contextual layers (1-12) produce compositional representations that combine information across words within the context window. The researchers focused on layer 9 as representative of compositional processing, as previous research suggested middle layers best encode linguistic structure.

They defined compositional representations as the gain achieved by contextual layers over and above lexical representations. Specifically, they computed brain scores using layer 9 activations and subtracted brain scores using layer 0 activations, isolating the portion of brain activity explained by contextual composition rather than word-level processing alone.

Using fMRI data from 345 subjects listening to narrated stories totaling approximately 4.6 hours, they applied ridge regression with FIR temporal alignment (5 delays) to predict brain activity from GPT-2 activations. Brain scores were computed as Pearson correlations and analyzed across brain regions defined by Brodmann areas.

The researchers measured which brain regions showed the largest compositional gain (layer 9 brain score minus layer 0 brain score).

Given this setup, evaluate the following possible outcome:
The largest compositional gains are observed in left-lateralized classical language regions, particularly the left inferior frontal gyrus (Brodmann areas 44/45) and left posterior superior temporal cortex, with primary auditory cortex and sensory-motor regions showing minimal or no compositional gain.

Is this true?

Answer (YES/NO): NO